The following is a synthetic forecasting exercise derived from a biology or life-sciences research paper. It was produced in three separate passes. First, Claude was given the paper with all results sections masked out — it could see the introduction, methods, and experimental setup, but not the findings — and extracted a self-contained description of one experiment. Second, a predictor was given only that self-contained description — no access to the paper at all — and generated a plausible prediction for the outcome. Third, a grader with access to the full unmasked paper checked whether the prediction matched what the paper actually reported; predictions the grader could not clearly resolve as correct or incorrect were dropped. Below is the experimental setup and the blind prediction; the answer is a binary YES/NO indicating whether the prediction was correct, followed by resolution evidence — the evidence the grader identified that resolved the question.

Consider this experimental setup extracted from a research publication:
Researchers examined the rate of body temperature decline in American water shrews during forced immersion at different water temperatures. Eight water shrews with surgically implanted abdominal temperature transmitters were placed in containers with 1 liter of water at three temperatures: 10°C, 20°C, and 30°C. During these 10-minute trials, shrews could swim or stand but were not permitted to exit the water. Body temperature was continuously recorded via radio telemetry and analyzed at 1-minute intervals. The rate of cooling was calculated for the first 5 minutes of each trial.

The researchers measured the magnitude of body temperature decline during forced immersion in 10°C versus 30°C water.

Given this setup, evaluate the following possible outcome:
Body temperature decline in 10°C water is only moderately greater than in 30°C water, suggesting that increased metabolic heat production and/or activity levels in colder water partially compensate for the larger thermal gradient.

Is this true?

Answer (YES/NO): NO